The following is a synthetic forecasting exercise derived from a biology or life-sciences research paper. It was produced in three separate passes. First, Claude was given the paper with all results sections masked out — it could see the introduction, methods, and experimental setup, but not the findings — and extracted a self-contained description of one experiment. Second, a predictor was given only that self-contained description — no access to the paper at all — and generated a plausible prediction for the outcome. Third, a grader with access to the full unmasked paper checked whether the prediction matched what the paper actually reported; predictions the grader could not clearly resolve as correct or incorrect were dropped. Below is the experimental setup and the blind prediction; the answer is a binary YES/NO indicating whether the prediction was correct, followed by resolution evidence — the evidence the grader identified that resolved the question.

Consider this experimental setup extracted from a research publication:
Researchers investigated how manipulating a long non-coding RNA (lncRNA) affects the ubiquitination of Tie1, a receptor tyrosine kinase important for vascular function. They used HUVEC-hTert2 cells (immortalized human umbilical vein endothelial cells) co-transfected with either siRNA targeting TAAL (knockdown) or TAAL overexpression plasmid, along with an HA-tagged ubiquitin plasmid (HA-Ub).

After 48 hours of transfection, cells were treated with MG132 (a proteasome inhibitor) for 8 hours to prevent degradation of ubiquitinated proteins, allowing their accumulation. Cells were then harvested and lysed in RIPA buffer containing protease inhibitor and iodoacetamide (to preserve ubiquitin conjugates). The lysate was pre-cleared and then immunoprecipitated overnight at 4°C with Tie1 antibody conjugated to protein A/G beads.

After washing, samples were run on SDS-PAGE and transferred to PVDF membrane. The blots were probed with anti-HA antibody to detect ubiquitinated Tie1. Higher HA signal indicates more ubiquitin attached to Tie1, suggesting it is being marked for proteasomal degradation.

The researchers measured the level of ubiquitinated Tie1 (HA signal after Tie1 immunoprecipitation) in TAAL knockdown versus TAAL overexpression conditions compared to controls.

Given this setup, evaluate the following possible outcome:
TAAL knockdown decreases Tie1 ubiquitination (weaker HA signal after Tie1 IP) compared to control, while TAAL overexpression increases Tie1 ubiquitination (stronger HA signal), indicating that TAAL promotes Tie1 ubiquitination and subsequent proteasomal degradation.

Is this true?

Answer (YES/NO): NO